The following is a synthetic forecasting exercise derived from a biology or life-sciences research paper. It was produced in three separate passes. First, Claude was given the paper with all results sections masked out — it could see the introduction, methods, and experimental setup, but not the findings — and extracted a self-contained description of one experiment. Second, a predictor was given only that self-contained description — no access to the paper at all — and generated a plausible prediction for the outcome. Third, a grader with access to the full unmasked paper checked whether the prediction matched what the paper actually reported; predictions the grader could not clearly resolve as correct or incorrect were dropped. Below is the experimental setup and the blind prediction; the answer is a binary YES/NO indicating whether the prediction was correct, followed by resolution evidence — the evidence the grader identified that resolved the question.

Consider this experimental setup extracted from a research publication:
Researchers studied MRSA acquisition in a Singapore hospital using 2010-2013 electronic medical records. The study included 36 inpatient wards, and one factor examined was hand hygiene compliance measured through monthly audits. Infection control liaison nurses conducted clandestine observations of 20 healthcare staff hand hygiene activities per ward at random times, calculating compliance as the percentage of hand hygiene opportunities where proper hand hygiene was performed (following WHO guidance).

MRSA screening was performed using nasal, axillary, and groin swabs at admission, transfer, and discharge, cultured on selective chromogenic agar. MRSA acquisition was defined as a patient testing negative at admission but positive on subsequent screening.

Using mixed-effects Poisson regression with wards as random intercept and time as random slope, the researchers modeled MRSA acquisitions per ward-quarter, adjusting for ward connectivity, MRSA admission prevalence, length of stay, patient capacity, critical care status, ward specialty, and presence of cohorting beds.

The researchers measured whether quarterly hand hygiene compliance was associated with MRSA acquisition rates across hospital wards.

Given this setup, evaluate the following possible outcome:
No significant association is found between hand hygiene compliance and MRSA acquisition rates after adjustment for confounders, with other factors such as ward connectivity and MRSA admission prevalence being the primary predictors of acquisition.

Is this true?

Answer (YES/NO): NO